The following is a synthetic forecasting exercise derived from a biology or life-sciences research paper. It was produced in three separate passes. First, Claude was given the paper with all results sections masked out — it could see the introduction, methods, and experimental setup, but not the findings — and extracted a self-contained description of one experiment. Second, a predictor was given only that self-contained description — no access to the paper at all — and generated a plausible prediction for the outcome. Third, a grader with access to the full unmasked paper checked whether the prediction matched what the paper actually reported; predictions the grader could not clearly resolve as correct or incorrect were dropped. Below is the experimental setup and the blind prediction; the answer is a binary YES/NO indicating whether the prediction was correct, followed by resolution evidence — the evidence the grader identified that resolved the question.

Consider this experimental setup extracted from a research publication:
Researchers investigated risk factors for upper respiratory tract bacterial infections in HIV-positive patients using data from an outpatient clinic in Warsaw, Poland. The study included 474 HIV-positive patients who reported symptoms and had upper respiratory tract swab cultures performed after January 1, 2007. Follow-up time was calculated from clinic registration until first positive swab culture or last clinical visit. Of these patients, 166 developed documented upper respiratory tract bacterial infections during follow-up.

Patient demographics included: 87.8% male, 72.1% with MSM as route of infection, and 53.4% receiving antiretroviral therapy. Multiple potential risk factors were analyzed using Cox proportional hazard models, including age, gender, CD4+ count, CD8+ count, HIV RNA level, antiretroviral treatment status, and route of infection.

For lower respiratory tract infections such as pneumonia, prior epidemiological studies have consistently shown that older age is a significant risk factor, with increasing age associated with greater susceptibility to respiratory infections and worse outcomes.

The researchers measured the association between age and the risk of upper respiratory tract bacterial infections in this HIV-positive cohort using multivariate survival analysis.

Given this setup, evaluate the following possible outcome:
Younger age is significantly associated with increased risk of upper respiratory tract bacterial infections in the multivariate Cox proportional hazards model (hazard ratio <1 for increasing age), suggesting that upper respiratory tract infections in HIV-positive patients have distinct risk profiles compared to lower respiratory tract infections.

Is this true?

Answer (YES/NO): YES